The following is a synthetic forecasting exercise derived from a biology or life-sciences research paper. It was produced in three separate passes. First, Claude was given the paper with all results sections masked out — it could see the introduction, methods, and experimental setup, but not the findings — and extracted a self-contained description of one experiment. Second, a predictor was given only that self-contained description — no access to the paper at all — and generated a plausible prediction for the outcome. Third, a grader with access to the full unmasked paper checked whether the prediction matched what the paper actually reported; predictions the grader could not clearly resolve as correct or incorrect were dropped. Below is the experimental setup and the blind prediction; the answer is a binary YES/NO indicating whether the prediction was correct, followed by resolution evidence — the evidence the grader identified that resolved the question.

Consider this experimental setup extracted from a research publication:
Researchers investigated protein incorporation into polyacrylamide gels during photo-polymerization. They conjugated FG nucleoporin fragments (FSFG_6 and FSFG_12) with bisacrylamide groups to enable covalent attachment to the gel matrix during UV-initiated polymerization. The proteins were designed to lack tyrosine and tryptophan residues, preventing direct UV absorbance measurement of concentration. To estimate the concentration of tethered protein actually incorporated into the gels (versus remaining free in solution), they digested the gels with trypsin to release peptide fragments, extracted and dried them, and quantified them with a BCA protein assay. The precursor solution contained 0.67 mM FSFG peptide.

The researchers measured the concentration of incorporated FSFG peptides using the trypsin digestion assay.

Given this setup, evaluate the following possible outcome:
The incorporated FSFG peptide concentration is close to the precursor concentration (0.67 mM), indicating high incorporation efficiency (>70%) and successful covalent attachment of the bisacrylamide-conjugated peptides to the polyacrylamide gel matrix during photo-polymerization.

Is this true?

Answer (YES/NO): NO